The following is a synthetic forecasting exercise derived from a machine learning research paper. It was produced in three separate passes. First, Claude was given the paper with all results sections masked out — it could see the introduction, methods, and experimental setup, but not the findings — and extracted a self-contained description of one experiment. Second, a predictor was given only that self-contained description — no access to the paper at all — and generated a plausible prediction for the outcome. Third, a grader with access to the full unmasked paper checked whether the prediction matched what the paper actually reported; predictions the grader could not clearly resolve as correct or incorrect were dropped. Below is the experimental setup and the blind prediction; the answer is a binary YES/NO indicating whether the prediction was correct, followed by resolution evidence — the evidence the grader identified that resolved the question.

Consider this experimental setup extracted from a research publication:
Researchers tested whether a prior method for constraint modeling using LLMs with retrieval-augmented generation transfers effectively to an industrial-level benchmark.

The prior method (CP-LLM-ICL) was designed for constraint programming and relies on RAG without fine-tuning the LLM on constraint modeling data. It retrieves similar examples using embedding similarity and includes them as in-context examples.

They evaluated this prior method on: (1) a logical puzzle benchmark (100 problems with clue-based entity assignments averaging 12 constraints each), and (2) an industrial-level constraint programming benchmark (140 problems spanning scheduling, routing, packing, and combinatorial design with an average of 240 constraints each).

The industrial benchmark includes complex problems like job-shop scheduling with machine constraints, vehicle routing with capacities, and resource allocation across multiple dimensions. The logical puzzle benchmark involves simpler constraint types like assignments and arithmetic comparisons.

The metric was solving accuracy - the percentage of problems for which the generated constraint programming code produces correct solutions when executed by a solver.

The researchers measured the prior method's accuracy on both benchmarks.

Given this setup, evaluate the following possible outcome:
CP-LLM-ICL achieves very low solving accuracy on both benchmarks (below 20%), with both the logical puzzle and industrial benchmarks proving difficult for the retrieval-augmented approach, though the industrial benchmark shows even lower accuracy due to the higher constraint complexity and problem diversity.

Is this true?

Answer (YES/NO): NO